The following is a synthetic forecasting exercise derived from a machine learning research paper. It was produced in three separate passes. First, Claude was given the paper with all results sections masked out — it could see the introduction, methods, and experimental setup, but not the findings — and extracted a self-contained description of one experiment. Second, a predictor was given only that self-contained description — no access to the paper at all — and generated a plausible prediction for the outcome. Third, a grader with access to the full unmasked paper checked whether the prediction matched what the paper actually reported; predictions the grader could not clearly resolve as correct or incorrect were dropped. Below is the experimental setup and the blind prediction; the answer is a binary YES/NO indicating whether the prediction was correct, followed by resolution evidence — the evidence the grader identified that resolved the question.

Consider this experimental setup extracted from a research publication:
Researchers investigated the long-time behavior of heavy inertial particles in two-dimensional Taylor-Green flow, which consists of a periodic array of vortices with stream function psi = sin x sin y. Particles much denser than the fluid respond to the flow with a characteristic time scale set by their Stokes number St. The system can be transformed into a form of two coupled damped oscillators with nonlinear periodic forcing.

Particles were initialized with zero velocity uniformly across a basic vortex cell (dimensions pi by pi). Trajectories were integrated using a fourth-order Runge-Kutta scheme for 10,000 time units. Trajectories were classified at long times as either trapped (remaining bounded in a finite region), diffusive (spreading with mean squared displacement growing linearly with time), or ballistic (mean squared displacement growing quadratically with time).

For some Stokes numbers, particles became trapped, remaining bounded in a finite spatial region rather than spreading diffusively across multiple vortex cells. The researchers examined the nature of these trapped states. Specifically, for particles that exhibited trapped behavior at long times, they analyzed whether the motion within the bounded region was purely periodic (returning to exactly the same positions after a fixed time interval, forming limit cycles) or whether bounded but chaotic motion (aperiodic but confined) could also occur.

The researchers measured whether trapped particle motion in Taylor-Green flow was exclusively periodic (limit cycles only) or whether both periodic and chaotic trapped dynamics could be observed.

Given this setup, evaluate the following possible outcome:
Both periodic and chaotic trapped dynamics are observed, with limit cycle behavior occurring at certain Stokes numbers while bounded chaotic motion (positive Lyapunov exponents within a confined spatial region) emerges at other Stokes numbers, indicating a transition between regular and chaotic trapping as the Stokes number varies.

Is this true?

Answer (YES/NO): YES